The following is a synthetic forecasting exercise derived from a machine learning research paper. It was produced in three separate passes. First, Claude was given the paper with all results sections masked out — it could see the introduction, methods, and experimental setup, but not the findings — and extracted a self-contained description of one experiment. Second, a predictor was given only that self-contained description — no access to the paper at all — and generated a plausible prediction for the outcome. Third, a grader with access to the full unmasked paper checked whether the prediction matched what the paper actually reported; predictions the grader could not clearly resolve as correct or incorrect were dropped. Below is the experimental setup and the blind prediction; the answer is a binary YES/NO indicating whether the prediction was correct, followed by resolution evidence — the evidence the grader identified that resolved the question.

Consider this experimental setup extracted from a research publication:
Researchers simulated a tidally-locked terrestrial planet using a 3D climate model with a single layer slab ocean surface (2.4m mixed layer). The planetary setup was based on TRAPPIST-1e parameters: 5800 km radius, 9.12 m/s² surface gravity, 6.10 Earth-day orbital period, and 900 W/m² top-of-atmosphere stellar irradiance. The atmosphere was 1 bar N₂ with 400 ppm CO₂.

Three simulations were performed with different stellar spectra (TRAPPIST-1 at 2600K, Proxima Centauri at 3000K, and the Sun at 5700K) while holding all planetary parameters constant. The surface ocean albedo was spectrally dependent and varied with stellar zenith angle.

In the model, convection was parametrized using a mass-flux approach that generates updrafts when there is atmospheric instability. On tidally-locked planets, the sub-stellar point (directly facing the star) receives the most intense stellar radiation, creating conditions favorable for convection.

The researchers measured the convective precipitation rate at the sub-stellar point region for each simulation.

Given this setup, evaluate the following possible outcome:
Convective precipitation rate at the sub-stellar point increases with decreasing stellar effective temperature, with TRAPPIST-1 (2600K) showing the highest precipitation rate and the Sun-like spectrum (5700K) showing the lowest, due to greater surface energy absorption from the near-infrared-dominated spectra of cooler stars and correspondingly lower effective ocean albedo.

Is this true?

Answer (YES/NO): NO